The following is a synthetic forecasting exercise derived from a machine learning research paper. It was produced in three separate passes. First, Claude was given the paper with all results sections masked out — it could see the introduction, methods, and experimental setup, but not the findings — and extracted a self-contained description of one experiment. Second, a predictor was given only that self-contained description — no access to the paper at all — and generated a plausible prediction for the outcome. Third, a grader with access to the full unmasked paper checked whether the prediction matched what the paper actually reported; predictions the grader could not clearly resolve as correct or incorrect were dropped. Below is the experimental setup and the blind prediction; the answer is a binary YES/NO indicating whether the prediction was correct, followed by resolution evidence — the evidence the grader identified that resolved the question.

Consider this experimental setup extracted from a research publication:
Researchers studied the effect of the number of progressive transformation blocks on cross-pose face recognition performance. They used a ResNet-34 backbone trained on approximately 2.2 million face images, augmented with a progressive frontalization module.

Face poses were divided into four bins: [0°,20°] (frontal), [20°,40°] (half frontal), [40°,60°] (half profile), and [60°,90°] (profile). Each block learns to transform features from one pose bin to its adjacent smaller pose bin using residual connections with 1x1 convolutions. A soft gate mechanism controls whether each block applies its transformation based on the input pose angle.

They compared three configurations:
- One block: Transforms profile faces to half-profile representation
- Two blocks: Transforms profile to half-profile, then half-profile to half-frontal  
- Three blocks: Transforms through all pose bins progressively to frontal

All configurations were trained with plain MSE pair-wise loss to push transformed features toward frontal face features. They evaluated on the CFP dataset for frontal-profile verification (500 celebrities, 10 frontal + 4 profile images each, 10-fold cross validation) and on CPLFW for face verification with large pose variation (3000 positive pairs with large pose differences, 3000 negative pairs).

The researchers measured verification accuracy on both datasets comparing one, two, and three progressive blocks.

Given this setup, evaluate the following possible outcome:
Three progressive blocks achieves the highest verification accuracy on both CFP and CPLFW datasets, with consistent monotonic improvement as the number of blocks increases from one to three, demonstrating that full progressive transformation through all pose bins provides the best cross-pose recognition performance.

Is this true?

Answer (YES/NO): NO